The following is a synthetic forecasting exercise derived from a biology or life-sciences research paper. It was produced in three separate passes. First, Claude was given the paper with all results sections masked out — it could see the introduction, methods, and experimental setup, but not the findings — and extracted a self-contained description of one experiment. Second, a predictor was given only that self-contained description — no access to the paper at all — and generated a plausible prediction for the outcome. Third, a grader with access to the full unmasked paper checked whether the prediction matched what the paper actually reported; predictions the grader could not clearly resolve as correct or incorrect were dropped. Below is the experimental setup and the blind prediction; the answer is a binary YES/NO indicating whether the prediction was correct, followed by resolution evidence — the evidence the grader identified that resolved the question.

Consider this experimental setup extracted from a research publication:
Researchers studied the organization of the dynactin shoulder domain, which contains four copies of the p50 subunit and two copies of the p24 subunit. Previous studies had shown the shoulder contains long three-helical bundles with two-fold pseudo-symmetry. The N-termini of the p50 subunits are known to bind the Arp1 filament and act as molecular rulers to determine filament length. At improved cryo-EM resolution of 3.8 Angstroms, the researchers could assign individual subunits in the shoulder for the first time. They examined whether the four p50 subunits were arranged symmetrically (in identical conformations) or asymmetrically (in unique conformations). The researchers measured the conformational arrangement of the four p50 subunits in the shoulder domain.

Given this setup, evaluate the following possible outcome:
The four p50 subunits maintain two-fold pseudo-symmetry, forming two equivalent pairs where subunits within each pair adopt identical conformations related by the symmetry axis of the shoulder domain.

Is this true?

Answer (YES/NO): NO